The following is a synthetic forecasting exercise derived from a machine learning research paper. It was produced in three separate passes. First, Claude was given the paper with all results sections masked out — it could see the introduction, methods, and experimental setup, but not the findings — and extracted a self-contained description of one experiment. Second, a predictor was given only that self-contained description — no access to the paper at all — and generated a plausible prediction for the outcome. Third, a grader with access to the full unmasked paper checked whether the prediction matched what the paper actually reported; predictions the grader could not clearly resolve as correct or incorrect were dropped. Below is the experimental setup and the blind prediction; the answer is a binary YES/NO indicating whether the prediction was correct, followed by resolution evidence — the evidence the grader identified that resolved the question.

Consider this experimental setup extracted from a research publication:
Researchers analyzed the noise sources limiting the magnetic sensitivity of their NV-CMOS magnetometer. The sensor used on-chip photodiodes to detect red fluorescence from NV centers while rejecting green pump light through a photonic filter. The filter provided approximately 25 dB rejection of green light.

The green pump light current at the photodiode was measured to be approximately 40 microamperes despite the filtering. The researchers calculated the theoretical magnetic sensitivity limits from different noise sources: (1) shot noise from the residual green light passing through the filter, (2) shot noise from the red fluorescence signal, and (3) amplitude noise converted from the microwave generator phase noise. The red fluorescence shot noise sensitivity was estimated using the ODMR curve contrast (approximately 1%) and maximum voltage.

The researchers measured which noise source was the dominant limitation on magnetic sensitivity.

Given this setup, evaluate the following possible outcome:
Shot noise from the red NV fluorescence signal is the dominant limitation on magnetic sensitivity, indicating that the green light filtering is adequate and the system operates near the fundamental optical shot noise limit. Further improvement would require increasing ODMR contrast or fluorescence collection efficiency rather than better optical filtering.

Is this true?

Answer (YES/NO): NO